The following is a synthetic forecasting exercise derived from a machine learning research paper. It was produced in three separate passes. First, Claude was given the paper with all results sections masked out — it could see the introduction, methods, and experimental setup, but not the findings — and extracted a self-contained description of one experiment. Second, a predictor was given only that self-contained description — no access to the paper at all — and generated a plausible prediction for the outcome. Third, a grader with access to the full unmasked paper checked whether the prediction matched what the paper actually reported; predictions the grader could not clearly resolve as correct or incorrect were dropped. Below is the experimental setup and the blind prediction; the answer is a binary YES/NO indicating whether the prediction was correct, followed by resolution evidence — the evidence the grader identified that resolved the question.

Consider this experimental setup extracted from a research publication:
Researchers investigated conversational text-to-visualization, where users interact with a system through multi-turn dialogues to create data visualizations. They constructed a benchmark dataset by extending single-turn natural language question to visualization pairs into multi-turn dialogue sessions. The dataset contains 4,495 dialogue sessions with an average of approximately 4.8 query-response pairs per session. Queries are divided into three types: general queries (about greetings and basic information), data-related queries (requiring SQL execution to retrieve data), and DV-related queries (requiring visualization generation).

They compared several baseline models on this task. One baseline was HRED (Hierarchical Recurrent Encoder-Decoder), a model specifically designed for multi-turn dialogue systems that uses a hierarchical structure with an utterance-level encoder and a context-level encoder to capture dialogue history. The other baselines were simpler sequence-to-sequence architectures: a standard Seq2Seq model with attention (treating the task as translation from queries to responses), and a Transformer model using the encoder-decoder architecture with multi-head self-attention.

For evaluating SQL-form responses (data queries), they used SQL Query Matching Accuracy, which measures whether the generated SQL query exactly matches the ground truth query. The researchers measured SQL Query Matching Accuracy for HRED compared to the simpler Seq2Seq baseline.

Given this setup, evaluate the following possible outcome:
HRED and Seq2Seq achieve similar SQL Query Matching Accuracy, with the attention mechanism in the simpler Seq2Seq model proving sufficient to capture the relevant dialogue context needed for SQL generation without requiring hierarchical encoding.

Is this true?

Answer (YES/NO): NO